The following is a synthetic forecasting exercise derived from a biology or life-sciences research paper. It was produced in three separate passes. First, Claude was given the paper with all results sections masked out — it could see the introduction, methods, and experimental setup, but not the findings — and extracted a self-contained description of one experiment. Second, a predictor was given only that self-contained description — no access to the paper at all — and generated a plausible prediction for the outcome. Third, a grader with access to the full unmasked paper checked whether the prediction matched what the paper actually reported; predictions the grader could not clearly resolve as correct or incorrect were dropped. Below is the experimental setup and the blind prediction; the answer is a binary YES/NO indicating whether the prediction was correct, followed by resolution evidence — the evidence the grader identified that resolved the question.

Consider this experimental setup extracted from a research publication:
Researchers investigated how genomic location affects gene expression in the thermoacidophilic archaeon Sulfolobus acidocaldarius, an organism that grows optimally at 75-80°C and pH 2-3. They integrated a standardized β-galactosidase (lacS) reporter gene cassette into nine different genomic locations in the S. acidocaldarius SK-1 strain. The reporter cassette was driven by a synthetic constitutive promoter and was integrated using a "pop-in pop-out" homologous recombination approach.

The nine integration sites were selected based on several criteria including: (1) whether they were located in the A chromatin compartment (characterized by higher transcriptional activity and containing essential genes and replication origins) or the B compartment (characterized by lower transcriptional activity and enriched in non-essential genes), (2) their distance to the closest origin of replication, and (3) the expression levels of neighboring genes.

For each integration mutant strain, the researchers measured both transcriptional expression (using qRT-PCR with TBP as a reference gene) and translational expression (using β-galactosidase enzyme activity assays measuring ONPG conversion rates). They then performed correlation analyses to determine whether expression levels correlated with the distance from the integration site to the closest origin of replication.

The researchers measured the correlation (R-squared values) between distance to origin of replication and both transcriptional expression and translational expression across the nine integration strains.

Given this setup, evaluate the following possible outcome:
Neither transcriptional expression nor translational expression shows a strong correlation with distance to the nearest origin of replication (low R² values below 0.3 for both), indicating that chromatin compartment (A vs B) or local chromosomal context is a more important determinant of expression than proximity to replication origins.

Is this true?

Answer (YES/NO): NO